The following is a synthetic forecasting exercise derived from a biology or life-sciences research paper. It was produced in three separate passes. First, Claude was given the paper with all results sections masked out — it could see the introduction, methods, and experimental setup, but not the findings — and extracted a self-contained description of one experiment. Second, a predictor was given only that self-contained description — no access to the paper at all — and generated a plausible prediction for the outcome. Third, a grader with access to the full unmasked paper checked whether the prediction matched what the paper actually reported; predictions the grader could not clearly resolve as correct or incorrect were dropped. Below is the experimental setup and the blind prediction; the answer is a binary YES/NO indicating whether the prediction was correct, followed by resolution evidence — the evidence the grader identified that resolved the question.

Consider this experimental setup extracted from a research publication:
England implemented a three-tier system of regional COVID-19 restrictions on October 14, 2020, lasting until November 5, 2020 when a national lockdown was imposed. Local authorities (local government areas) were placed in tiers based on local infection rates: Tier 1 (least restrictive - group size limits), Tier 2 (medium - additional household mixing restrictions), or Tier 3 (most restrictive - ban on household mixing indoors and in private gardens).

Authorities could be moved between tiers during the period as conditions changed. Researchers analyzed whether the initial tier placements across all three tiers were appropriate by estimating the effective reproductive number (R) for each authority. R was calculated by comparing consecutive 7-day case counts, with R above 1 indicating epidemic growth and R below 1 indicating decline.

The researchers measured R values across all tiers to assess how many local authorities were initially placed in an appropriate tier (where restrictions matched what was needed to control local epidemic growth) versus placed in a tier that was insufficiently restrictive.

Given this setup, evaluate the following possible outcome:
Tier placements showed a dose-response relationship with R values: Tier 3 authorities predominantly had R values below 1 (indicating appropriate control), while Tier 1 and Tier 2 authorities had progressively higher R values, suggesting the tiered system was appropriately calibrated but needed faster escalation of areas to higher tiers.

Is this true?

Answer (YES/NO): YES